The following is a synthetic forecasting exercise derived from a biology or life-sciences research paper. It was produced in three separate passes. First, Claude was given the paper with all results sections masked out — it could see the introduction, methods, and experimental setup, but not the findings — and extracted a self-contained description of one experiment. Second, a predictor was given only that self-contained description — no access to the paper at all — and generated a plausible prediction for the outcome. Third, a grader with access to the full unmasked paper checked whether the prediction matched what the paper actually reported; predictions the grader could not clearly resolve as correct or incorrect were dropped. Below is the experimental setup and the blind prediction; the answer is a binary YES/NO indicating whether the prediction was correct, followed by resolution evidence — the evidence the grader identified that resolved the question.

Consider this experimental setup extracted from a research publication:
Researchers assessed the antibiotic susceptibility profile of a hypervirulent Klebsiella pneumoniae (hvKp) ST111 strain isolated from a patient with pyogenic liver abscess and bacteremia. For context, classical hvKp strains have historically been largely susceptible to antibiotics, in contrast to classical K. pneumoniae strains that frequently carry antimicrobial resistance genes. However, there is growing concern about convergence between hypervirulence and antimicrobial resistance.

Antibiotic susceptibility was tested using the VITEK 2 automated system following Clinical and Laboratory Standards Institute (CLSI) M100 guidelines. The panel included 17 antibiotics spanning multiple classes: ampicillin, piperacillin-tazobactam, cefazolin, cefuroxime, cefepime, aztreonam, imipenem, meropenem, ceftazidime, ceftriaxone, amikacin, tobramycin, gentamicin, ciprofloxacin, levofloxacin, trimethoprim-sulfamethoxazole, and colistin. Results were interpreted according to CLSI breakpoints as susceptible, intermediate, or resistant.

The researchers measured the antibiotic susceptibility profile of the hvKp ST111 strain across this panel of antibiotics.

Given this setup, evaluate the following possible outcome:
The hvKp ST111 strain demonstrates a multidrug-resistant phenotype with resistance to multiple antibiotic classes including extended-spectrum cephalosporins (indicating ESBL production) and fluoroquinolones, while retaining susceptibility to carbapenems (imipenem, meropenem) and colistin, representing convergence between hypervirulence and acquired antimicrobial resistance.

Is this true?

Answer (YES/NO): NO